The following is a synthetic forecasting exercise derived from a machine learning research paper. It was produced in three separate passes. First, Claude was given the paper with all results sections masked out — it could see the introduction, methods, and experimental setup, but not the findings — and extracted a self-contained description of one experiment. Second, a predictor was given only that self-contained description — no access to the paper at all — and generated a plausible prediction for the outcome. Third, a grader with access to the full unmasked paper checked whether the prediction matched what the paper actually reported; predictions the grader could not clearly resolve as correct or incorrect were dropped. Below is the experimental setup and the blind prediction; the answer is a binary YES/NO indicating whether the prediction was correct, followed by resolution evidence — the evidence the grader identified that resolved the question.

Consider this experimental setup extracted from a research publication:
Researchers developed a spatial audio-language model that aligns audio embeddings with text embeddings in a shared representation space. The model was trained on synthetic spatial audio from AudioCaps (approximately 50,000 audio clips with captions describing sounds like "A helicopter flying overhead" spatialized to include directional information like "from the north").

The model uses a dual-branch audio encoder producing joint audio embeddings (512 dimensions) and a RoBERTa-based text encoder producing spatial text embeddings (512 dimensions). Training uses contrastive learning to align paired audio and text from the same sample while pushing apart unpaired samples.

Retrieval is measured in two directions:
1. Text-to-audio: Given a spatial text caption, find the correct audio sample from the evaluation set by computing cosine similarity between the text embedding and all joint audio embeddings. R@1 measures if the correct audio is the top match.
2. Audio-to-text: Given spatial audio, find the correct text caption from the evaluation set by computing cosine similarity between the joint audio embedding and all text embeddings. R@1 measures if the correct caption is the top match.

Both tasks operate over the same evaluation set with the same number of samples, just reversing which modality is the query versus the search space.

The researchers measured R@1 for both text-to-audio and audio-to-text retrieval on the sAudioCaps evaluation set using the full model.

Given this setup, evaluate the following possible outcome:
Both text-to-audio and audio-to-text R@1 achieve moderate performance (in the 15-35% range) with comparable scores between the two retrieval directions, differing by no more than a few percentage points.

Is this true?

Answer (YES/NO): NO